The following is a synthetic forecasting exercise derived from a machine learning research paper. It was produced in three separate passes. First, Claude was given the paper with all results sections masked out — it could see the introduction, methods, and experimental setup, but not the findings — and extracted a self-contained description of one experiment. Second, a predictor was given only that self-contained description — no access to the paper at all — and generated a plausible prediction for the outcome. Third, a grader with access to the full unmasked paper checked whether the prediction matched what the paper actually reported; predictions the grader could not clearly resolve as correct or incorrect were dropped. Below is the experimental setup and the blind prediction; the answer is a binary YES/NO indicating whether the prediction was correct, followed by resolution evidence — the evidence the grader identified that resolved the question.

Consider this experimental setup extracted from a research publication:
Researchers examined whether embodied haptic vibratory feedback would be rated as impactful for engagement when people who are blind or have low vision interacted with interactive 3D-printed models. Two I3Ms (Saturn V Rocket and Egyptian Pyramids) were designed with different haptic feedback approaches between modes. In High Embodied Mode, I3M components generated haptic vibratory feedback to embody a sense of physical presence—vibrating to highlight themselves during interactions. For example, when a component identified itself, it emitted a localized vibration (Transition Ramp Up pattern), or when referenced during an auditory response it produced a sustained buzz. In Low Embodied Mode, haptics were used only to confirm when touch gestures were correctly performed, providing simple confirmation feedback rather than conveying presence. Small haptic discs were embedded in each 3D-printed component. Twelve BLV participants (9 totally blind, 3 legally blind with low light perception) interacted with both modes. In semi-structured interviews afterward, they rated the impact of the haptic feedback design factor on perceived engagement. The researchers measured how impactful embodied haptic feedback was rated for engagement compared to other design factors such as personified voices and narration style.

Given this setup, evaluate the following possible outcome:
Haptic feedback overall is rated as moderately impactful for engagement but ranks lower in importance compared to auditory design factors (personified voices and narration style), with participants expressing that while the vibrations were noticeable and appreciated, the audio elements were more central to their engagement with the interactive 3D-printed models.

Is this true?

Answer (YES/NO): NO